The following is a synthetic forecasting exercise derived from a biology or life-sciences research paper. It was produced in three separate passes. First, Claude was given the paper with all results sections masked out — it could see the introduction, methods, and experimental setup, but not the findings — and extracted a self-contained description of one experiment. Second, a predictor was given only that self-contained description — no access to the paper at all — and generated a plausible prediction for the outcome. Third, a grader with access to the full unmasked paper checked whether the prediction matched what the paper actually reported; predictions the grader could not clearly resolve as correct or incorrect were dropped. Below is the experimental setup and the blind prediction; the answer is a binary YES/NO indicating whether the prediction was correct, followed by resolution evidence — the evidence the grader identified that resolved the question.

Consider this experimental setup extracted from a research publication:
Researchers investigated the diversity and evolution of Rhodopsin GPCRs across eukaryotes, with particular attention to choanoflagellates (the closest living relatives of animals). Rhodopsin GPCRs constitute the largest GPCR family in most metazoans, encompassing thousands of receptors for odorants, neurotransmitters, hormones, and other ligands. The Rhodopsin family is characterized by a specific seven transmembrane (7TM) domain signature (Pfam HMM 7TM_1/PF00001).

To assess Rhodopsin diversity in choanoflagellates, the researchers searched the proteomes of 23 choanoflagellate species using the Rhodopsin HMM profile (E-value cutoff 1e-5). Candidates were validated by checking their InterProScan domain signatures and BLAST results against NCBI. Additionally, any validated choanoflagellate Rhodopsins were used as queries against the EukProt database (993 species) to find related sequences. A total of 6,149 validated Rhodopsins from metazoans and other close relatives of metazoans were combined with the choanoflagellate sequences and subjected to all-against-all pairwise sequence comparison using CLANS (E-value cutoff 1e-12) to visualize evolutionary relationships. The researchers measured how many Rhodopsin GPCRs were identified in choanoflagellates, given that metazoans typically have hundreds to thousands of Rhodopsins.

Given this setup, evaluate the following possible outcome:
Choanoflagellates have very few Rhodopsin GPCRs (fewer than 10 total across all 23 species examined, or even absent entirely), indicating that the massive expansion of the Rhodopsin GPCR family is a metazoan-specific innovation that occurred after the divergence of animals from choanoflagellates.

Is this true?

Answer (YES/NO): YES